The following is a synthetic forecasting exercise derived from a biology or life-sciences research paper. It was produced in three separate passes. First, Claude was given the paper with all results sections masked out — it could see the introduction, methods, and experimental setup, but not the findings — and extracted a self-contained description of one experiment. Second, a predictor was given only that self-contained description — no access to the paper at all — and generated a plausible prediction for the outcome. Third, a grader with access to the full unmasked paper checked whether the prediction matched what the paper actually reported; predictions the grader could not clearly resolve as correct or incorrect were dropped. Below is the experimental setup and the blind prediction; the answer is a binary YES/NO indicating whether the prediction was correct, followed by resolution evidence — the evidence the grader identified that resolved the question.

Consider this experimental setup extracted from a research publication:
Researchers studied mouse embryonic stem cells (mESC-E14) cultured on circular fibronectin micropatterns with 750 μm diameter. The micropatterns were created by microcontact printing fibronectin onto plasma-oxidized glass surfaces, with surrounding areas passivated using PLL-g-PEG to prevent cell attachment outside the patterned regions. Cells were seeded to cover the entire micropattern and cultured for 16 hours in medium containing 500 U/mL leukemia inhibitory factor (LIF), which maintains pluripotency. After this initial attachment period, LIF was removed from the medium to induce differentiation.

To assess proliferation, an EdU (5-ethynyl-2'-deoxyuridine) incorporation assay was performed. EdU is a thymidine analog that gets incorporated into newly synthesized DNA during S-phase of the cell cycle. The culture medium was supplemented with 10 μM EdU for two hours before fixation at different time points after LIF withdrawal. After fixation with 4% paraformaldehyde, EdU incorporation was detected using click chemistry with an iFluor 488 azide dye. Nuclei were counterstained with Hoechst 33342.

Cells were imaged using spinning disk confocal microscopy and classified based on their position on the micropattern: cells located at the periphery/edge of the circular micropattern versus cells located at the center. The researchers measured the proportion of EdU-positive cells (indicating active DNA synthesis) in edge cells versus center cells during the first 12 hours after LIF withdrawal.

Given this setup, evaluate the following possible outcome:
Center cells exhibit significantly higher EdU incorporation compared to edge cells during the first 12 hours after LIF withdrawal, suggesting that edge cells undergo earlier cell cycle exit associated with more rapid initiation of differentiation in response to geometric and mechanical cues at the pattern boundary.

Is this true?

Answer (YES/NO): NO